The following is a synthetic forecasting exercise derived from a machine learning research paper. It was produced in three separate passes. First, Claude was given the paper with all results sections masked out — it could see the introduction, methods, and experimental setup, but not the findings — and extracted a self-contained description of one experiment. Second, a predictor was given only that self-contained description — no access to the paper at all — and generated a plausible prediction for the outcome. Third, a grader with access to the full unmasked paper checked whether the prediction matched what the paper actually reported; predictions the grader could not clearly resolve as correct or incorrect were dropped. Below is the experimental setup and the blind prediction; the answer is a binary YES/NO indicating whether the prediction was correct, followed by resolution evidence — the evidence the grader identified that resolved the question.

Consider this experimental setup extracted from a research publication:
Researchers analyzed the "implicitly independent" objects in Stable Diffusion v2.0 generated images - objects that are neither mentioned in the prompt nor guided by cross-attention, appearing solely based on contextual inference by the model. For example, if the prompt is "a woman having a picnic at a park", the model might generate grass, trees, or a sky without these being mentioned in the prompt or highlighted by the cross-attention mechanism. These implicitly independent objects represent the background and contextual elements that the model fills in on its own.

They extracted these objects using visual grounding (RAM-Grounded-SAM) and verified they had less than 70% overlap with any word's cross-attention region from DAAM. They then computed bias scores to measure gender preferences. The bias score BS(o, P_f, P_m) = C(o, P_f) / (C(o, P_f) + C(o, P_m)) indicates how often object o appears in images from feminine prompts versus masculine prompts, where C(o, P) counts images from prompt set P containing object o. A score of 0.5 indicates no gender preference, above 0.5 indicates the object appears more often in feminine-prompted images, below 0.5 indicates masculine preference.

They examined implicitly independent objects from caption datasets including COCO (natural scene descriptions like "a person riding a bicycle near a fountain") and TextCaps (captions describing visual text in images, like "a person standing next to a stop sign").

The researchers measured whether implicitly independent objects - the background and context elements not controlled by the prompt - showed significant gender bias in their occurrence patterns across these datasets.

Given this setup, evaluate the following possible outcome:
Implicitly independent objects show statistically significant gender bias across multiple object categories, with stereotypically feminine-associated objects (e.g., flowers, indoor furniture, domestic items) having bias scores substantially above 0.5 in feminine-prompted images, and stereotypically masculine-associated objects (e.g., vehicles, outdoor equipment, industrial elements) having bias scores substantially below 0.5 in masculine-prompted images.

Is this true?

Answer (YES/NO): NO